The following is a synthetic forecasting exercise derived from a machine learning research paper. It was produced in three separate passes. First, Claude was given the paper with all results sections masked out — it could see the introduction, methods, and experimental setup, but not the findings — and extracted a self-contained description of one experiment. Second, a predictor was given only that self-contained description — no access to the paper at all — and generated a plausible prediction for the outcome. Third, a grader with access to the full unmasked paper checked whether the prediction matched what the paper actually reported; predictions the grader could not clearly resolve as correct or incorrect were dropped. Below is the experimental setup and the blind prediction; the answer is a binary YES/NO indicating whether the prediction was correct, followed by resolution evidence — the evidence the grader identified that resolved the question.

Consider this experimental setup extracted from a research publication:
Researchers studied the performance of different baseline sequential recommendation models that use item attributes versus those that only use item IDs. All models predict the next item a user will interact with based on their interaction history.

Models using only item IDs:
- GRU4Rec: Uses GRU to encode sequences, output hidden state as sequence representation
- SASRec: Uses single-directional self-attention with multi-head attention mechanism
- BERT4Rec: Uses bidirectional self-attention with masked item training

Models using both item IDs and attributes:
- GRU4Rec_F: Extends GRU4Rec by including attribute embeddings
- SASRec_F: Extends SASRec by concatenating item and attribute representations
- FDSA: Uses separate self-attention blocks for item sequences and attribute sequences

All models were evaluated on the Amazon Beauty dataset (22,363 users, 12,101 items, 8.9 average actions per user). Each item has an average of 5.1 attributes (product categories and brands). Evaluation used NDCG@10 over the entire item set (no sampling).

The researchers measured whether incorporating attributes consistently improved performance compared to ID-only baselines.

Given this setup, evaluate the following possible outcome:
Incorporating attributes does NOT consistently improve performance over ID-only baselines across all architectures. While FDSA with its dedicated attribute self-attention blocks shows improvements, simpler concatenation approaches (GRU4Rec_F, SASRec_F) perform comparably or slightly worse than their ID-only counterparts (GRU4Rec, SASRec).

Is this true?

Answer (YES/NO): NO